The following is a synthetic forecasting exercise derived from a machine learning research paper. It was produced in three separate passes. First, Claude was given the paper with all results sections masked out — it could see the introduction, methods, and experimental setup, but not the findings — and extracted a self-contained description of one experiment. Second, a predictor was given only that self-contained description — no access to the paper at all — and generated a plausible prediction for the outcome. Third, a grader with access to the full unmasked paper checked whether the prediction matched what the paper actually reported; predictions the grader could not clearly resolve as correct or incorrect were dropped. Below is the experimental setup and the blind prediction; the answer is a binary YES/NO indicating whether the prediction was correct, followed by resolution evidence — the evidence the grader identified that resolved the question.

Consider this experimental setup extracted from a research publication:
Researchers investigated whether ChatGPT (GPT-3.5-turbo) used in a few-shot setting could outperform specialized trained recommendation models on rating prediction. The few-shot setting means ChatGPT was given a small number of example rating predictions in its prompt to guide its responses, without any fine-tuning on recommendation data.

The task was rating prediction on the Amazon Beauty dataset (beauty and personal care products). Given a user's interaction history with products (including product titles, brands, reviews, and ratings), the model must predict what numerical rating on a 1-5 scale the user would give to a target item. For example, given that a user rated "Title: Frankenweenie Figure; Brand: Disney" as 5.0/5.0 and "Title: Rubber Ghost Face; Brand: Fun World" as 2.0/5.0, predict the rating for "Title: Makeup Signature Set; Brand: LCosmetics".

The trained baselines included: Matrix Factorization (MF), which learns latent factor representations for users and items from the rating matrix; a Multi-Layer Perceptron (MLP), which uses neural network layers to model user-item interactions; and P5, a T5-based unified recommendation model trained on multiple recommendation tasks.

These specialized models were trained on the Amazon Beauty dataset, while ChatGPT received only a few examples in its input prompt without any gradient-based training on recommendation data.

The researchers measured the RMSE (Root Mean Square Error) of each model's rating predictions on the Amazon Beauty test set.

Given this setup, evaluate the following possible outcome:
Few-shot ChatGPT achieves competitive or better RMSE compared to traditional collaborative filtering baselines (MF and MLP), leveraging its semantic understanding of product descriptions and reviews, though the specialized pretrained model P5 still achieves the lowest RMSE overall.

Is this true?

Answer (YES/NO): NO